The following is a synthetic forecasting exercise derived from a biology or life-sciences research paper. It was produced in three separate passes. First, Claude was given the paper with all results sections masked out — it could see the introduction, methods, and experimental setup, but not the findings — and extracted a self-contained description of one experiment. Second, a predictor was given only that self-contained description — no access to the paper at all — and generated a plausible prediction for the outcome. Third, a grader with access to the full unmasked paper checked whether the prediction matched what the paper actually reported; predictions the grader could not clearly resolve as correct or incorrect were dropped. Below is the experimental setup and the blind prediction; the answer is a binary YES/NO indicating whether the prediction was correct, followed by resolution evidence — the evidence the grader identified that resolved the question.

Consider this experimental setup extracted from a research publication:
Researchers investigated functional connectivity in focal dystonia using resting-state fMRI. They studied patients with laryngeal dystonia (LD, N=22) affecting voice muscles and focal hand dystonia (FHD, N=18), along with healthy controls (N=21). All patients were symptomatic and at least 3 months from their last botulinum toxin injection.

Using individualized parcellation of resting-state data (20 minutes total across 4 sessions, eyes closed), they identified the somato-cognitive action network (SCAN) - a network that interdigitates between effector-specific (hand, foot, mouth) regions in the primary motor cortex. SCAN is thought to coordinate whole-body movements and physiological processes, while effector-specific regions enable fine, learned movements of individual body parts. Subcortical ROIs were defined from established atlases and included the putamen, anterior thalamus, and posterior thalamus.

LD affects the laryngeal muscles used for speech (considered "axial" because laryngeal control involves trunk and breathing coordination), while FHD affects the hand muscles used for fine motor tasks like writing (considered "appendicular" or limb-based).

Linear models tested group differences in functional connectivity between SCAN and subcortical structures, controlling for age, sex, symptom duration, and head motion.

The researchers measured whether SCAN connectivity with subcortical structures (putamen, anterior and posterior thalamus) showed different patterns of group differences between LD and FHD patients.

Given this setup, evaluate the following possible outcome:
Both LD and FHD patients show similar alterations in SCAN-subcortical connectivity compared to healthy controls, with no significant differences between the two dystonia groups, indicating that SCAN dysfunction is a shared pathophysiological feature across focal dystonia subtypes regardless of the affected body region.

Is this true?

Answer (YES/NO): NO